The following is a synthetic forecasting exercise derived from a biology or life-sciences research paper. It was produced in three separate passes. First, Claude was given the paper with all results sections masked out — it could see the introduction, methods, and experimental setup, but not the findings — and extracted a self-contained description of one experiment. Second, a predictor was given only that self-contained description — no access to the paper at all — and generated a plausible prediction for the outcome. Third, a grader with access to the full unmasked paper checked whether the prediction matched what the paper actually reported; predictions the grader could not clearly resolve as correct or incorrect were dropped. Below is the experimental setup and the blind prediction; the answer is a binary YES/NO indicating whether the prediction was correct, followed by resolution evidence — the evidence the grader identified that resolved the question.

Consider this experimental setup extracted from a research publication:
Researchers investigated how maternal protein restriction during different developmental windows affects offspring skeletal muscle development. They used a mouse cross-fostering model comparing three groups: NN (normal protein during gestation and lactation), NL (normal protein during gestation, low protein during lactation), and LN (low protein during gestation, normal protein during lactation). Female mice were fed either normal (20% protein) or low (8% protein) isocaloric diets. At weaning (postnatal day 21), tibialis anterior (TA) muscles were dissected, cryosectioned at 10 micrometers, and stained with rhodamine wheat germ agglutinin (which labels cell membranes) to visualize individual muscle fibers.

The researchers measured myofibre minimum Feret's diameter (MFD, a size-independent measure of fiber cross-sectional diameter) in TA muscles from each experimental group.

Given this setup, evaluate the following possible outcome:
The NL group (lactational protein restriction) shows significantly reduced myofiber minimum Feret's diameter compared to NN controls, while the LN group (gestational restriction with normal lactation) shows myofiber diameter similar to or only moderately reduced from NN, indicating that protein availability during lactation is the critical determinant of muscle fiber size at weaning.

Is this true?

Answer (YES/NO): NO